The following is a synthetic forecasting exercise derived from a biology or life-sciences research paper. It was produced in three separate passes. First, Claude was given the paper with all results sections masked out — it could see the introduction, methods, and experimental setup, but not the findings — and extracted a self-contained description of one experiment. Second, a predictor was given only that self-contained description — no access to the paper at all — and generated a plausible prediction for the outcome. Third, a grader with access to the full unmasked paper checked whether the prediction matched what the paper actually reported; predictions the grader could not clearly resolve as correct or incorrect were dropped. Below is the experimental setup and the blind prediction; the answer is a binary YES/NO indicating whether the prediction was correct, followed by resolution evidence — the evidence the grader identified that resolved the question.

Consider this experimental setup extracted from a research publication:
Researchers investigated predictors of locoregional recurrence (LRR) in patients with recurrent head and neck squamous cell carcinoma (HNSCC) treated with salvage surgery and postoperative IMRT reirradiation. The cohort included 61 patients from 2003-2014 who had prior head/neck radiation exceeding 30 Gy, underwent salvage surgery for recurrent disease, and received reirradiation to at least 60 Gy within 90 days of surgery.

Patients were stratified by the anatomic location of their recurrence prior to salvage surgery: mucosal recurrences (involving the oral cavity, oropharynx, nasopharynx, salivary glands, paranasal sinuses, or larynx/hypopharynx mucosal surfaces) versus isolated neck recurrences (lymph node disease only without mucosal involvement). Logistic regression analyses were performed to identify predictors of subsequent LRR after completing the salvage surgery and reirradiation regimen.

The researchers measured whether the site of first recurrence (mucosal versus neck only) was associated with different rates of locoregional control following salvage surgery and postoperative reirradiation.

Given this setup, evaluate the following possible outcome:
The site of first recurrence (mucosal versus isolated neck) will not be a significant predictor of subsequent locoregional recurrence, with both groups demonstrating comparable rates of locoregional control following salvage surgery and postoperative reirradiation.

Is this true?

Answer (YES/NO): NO